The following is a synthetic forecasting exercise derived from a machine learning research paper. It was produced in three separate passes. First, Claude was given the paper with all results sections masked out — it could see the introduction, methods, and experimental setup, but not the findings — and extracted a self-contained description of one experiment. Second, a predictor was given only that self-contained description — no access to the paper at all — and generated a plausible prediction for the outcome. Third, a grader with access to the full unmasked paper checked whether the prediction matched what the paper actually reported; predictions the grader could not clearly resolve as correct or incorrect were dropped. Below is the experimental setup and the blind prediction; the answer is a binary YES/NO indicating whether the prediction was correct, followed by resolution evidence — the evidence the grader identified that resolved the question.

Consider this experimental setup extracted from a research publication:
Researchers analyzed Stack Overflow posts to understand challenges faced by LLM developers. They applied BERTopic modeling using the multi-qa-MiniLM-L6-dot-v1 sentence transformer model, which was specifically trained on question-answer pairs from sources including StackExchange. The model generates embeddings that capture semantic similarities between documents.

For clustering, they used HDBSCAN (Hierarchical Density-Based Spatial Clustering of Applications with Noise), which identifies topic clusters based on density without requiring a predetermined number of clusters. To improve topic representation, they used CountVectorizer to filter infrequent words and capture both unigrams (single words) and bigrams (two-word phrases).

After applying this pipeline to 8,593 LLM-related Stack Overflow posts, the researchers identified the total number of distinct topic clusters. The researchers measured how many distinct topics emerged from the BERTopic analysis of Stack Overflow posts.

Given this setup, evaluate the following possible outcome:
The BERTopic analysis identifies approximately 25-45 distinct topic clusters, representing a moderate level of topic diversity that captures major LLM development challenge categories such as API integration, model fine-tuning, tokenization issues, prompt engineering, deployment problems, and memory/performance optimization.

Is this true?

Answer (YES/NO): NO